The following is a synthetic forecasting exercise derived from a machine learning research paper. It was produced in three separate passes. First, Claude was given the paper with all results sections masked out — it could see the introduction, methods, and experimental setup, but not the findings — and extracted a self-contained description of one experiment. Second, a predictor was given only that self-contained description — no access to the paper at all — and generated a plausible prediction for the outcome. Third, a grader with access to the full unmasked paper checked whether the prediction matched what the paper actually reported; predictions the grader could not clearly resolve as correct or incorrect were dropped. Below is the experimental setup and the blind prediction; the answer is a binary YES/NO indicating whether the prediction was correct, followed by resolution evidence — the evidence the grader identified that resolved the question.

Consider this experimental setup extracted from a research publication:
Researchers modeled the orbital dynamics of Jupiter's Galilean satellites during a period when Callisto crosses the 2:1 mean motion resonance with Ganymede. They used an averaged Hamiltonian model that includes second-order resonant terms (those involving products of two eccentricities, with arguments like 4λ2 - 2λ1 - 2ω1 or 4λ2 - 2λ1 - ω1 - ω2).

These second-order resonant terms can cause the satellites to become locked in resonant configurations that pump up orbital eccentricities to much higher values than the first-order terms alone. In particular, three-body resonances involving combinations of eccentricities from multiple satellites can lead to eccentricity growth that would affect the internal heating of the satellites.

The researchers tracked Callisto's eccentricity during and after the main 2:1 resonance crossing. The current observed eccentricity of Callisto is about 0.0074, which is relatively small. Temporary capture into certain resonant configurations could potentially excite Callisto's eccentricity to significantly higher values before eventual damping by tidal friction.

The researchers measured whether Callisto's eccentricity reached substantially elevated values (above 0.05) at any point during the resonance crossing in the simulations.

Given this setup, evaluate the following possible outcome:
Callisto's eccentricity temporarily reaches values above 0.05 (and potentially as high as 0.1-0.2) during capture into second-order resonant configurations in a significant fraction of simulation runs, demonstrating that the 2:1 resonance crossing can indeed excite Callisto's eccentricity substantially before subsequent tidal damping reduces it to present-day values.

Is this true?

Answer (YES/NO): NO